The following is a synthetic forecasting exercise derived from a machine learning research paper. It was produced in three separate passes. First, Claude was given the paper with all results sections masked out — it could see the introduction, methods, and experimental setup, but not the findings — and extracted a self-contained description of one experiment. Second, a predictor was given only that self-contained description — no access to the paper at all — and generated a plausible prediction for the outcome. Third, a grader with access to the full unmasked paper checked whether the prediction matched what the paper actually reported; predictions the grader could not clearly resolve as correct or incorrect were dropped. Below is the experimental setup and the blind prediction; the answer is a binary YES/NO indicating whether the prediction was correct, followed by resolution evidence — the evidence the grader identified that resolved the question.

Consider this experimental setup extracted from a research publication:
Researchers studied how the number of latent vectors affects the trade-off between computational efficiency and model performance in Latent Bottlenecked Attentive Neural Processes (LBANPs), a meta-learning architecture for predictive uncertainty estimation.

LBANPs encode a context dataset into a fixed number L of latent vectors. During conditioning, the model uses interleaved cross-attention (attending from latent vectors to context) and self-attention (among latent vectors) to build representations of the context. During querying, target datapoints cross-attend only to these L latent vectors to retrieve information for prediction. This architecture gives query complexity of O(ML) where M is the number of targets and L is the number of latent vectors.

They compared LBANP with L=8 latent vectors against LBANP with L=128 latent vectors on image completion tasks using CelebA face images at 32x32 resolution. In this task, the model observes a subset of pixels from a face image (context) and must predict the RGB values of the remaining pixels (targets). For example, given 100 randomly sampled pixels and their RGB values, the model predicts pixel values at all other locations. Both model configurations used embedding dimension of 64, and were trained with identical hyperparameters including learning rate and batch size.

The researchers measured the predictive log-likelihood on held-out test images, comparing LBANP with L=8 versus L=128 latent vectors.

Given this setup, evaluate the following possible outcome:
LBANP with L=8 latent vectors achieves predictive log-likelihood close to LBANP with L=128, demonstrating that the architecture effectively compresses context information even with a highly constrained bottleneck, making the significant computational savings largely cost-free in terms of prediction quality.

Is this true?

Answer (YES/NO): NO